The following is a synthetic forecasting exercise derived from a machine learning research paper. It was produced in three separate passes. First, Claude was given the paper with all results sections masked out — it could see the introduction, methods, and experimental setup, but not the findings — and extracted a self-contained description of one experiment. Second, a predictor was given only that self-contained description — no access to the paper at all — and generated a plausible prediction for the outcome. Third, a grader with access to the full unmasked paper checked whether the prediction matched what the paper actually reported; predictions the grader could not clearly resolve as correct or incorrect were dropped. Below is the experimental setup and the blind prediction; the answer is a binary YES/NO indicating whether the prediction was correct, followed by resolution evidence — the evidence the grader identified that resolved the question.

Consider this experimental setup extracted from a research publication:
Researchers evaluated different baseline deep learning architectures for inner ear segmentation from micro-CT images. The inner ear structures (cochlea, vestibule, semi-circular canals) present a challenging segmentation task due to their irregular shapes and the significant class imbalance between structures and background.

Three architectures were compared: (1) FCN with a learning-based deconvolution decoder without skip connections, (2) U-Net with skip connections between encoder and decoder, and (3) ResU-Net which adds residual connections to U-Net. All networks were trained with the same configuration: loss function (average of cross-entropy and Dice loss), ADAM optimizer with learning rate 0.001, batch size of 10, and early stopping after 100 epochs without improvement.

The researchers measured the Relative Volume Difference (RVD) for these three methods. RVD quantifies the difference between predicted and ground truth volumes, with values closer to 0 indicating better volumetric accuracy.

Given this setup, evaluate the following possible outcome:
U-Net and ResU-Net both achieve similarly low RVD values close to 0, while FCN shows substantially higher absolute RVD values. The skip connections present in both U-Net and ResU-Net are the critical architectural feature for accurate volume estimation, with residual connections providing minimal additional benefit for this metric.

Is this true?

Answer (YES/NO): NO